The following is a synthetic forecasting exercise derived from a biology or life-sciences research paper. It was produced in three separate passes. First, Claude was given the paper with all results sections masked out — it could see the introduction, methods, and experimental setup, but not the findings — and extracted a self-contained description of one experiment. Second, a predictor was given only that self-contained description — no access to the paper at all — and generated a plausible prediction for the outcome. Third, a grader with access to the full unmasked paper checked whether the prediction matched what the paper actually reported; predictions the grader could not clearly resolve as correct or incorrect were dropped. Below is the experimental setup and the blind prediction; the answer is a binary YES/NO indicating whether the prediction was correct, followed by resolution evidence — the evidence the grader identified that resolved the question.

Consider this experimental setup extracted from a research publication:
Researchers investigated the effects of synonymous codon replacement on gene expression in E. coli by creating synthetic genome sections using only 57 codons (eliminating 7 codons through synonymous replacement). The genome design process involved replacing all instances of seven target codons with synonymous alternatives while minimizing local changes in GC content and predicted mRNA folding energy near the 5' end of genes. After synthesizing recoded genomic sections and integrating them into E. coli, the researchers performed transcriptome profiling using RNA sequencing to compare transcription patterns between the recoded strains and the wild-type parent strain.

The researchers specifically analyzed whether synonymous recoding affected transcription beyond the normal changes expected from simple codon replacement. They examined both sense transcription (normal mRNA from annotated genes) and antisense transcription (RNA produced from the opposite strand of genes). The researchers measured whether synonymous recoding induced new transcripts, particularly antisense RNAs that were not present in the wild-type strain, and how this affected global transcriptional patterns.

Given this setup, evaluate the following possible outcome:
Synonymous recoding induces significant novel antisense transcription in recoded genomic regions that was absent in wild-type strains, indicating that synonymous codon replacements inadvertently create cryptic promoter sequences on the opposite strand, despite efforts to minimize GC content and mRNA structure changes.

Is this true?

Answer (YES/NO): YES